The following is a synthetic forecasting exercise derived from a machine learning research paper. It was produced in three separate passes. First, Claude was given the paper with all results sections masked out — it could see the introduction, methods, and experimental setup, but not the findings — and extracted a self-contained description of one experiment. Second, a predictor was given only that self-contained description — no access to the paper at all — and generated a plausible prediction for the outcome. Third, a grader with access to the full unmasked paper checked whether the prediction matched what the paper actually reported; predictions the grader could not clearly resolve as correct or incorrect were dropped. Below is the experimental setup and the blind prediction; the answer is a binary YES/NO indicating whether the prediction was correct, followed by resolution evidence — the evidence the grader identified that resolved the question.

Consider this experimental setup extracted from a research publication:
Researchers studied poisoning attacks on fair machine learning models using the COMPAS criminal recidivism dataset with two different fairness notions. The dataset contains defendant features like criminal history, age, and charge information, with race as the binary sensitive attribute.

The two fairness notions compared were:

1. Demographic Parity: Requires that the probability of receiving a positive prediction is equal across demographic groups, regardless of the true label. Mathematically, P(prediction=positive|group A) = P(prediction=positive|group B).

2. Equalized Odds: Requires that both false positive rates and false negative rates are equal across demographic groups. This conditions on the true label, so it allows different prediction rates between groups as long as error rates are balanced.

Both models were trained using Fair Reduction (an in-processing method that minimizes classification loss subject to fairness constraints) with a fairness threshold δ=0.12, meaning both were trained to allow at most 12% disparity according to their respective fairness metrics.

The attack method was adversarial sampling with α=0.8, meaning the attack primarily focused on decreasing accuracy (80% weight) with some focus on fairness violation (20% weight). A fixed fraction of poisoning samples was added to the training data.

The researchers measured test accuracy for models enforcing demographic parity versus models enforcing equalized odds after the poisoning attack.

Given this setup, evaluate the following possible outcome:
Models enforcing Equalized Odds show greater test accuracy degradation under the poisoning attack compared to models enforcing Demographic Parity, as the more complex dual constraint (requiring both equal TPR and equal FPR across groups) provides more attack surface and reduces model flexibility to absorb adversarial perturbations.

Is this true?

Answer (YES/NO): YES